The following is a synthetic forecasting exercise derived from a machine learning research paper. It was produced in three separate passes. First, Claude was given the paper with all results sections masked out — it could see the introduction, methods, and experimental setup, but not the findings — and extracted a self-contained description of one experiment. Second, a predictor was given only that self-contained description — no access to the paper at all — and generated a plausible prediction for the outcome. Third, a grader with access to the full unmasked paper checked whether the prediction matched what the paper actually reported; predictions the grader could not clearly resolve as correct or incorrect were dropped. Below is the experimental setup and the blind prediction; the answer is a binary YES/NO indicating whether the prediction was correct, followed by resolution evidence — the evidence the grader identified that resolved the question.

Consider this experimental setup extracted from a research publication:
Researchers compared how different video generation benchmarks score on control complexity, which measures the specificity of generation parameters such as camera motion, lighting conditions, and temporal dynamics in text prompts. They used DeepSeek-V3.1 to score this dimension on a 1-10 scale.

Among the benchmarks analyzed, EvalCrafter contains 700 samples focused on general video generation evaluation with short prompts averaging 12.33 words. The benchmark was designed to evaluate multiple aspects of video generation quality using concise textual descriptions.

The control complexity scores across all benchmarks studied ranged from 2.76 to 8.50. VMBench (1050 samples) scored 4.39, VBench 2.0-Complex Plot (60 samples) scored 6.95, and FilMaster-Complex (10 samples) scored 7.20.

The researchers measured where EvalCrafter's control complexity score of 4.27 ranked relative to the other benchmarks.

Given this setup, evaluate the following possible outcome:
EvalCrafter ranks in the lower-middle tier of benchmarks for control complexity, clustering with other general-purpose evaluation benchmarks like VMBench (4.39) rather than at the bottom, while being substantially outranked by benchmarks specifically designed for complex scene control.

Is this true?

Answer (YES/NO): NO